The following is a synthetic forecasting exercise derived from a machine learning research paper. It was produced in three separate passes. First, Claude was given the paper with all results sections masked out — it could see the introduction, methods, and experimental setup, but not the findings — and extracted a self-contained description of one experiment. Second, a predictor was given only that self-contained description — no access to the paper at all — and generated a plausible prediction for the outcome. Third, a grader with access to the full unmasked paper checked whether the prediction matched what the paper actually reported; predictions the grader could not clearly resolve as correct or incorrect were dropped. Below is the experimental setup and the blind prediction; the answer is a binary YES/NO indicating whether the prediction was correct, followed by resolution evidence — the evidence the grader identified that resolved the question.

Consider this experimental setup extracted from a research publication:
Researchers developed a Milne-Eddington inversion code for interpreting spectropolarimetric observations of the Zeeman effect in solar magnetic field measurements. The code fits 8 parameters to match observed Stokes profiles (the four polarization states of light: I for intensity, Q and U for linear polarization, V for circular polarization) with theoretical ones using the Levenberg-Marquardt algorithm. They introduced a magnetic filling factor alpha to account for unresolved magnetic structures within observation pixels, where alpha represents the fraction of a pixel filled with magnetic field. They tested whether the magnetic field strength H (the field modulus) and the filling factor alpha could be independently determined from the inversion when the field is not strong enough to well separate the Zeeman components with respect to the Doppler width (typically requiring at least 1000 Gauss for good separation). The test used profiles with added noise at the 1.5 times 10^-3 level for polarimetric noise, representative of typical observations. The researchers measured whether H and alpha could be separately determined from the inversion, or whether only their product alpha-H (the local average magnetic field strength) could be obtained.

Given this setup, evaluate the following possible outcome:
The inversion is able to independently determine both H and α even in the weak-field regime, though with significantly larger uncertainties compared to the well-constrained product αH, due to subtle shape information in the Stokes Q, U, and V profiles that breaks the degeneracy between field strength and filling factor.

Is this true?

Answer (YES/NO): NO